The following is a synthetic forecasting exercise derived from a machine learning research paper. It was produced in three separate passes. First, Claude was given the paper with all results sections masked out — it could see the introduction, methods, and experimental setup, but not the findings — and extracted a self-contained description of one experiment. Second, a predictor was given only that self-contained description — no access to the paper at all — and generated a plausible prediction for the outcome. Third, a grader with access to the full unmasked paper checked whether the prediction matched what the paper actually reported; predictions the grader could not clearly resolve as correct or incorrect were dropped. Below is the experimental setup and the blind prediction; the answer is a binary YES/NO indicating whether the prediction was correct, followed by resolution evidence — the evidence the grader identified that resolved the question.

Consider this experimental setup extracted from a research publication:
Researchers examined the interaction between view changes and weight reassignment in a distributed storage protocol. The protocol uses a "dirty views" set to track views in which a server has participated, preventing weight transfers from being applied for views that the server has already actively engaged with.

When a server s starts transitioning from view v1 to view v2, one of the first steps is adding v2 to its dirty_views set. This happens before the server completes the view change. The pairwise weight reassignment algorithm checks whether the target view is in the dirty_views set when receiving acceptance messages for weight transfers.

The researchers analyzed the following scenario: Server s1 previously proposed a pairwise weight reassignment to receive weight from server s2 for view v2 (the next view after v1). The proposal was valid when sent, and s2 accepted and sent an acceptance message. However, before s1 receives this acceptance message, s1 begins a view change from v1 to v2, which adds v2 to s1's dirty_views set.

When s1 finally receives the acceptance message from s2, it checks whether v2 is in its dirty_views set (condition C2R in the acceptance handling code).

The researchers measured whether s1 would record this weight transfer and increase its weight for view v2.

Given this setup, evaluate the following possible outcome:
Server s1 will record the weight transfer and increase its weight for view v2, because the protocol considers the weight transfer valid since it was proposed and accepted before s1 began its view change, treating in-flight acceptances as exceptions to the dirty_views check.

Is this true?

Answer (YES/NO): NO